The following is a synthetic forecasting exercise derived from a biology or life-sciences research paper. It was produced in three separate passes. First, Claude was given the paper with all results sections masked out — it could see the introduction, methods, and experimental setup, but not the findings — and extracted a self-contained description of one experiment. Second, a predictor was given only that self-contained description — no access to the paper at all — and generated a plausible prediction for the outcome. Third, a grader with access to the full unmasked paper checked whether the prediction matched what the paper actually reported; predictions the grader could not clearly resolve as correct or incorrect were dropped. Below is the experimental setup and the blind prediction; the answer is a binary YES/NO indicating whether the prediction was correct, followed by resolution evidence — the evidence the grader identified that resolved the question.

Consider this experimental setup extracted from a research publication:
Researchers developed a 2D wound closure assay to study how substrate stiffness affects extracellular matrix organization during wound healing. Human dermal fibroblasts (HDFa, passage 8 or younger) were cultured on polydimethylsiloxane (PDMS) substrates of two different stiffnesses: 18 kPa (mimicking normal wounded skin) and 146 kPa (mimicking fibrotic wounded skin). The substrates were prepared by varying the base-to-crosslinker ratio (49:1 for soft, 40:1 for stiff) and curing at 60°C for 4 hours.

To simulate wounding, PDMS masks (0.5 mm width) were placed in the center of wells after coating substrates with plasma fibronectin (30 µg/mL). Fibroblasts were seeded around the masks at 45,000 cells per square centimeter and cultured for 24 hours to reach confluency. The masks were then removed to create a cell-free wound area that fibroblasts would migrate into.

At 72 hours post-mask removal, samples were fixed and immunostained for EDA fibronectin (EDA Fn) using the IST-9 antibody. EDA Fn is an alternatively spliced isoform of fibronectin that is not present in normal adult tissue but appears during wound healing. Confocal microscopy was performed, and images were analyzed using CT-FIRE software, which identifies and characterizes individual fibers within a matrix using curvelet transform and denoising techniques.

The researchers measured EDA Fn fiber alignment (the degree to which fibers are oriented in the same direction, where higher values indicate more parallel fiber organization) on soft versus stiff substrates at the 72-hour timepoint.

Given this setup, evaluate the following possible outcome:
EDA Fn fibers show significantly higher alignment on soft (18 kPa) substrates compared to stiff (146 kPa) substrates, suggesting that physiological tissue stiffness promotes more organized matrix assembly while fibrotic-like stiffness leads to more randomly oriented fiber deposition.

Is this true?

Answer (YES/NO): NO